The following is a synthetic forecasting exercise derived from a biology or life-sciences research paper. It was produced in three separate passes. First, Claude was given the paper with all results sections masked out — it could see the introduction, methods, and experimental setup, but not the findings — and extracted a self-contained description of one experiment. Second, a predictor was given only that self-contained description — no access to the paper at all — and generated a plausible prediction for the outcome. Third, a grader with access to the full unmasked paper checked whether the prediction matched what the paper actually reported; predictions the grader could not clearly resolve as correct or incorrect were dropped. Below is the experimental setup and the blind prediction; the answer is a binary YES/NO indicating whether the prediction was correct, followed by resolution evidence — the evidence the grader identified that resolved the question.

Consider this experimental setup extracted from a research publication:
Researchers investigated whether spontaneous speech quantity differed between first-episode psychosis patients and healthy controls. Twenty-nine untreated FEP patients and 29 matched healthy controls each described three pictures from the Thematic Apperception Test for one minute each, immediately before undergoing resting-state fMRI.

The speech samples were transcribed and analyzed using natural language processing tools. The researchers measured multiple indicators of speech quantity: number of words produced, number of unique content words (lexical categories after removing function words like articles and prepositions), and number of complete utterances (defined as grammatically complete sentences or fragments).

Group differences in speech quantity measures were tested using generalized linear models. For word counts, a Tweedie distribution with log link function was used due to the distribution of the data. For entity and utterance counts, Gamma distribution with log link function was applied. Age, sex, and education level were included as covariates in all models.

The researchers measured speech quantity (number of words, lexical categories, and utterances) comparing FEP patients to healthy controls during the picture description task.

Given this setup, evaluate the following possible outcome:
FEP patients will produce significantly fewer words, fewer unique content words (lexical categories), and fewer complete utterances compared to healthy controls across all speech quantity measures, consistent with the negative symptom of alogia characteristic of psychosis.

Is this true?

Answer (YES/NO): NO